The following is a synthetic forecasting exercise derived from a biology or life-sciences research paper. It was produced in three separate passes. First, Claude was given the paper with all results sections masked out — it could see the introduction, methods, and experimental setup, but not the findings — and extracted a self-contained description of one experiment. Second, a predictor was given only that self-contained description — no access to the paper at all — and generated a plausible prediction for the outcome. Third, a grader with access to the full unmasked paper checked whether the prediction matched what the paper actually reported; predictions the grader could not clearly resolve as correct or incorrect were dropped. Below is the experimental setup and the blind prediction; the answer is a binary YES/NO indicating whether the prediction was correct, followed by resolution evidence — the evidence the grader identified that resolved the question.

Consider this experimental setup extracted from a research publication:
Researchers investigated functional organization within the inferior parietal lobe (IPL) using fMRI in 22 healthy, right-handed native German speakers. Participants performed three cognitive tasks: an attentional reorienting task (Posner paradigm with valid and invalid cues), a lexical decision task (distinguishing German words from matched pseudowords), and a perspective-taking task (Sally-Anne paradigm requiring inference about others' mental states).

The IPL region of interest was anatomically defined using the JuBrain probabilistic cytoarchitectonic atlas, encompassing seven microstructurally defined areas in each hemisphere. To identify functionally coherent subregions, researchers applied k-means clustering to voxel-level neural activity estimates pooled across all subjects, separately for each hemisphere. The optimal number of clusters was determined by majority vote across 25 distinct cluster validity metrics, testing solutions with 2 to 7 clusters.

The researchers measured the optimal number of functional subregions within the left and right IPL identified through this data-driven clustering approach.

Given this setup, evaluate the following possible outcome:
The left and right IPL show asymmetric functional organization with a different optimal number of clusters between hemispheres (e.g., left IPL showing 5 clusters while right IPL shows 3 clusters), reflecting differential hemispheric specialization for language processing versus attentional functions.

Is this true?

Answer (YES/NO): NO